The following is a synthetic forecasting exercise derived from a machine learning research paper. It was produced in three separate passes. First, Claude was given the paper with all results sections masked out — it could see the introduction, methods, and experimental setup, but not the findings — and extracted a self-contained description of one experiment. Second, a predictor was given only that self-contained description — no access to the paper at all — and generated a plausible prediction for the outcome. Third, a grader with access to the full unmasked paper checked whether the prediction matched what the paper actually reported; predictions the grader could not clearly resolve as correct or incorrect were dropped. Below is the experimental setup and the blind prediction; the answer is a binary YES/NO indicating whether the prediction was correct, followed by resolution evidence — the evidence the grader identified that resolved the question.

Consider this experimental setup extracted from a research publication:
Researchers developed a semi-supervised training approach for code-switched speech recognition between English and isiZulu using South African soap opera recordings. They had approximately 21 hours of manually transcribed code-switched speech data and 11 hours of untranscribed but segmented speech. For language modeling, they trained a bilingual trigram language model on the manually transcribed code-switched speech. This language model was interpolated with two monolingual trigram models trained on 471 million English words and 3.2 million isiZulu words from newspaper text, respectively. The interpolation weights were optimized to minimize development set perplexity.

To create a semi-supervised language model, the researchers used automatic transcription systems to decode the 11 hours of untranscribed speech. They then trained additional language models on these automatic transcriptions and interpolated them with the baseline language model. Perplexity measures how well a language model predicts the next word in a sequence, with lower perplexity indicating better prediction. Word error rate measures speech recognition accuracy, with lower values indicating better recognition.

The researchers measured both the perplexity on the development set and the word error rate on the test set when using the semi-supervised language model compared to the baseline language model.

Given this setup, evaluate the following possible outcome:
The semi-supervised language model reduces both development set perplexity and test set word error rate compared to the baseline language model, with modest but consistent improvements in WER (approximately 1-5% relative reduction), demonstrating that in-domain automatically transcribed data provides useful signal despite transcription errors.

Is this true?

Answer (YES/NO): NO